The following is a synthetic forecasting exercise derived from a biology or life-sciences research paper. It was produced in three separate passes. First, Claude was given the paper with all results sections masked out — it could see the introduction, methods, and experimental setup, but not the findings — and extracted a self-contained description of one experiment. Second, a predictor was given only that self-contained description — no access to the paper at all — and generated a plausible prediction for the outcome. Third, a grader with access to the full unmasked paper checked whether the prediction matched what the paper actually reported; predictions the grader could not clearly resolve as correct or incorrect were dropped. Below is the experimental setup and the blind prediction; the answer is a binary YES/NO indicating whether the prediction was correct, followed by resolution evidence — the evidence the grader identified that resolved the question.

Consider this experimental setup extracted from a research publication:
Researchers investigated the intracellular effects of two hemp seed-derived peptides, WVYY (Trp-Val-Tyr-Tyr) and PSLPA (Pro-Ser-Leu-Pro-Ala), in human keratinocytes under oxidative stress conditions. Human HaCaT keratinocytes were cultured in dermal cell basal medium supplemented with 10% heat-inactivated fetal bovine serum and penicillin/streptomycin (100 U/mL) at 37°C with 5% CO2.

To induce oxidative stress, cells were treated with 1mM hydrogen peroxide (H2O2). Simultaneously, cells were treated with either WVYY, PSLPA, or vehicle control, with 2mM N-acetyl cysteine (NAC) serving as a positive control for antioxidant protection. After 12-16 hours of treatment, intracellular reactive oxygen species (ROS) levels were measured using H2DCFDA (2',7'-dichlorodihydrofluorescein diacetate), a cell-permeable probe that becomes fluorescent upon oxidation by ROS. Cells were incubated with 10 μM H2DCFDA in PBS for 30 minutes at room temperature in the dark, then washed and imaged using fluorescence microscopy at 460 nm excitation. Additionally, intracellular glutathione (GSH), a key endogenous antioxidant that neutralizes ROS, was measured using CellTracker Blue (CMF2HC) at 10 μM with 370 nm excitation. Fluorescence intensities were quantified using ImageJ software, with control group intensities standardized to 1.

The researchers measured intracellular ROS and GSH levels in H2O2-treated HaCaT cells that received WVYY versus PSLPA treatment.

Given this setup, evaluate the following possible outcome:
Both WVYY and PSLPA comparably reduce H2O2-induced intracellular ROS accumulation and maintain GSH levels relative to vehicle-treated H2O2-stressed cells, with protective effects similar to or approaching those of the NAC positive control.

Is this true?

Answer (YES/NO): NO